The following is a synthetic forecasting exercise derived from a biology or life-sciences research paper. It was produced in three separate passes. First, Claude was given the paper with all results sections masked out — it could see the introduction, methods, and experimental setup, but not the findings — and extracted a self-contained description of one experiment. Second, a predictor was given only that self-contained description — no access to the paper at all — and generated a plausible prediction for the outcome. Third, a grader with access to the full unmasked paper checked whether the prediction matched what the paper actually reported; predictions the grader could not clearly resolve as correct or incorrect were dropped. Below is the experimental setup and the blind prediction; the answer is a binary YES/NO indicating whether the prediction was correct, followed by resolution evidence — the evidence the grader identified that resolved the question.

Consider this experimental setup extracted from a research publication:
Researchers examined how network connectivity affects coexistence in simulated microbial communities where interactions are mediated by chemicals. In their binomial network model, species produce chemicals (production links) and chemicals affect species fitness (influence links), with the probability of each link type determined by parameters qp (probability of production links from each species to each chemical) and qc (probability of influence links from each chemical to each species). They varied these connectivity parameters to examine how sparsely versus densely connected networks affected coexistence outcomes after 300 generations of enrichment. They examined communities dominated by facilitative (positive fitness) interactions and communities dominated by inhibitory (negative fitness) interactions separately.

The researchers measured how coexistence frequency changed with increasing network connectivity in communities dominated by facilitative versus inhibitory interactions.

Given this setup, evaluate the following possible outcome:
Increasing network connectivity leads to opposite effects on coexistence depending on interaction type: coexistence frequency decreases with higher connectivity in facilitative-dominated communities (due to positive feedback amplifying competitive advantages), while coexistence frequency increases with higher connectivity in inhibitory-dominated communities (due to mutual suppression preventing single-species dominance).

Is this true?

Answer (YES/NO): NO